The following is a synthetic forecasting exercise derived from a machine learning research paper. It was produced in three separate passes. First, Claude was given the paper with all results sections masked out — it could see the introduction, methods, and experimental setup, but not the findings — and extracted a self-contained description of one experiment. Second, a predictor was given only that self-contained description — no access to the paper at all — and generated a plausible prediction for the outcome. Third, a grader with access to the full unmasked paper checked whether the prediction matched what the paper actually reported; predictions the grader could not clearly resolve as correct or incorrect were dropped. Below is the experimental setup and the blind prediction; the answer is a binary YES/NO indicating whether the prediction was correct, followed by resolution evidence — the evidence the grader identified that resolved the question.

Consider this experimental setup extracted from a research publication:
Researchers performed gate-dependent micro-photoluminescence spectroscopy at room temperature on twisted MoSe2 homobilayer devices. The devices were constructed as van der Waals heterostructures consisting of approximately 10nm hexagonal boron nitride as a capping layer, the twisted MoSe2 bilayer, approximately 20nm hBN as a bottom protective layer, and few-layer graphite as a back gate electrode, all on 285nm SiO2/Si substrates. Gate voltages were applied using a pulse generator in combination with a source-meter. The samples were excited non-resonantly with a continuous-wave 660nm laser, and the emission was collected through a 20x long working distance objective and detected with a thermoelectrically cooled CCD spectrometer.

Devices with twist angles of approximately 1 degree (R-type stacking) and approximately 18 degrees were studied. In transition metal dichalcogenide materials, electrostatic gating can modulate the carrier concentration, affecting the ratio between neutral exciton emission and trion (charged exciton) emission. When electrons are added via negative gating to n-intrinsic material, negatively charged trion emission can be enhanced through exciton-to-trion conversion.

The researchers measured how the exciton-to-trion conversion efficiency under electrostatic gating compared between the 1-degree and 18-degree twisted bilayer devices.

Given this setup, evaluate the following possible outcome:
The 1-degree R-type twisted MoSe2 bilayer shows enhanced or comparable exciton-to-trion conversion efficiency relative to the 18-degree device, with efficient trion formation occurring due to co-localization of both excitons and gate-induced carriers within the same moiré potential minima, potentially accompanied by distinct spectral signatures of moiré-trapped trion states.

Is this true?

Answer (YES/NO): NO